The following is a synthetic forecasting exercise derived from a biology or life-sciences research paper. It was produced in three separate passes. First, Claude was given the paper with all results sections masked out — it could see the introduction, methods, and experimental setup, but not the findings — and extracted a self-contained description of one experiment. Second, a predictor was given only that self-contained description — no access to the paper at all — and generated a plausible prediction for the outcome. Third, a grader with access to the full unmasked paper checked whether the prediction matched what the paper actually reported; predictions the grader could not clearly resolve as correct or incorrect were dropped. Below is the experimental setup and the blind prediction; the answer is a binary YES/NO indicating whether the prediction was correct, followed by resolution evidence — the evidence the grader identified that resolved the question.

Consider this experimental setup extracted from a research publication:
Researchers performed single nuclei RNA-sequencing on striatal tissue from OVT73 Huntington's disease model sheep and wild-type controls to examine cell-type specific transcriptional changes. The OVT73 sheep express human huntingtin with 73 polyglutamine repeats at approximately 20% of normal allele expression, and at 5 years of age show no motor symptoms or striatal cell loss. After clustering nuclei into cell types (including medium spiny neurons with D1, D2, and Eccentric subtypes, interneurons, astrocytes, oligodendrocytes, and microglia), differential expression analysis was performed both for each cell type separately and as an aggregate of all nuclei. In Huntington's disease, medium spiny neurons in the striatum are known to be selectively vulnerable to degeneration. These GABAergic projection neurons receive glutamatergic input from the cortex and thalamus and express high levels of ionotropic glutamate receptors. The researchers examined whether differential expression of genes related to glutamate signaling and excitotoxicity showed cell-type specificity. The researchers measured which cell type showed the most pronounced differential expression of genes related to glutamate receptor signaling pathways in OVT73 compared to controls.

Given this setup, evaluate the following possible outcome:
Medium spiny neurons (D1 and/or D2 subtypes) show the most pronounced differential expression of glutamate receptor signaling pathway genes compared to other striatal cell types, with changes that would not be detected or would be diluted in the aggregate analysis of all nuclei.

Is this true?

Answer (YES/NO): YES